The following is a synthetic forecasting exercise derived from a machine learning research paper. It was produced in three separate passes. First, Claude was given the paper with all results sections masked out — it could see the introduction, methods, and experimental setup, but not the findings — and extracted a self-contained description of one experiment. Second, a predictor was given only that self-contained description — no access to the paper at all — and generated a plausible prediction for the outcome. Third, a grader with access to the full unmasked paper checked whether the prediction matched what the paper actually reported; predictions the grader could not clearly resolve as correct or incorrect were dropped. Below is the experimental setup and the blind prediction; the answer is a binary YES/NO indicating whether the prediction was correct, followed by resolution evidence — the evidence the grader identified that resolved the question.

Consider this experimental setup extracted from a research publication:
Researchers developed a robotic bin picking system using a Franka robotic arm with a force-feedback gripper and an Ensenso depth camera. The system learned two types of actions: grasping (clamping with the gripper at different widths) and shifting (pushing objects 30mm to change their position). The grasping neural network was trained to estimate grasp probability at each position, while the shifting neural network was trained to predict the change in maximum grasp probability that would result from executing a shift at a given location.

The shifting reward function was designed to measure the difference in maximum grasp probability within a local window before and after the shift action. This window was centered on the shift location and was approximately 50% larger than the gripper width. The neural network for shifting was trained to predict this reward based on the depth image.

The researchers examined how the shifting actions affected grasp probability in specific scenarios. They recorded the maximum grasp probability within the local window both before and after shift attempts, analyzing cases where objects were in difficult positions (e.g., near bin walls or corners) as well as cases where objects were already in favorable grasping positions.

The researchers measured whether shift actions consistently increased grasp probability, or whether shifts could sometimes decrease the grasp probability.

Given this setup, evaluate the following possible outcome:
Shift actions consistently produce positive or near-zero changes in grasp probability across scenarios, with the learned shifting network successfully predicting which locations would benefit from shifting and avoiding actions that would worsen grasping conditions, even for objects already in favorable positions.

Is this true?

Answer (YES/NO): NO